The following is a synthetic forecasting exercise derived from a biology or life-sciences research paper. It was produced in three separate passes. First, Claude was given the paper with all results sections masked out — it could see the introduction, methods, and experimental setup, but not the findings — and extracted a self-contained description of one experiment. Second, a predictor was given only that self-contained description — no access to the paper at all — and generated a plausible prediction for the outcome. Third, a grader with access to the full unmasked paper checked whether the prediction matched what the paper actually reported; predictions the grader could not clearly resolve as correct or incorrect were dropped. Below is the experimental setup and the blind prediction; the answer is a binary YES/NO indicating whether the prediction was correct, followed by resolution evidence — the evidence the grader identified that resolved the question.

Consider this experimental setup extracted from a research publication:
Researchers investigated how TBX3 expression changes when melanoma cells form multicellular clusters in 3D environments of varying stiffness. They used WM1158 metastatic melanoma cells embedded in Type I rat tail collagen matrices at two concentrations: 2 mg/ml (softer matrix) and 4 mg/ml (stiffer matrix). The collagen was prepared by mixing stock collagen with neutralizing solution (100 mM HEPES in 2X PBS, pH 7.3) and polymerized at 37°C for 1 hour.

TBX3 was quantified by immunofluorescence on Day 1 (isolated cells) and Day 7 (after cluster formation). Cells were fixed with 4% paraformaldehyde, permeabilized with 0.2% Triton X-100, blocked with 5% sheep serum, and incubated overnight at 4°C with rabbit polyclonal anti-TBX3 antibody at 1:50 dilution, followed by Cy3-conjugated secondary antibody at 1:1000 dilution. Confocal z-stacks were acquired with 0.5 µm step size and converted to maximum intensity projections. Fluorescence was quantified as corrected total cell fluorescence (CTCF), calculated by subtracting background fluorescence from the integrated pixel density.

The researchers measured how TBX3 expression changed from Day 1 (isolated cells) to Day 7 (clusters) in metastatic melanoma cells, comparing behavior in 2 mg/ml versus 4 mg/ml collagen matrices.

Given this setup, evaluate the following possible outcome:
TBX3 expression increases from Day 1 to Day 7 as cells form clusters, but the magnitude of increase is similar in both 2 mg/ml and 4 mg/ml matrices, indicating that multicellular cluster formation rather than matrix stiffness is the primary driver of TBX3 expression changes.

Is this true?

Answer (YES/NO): NO